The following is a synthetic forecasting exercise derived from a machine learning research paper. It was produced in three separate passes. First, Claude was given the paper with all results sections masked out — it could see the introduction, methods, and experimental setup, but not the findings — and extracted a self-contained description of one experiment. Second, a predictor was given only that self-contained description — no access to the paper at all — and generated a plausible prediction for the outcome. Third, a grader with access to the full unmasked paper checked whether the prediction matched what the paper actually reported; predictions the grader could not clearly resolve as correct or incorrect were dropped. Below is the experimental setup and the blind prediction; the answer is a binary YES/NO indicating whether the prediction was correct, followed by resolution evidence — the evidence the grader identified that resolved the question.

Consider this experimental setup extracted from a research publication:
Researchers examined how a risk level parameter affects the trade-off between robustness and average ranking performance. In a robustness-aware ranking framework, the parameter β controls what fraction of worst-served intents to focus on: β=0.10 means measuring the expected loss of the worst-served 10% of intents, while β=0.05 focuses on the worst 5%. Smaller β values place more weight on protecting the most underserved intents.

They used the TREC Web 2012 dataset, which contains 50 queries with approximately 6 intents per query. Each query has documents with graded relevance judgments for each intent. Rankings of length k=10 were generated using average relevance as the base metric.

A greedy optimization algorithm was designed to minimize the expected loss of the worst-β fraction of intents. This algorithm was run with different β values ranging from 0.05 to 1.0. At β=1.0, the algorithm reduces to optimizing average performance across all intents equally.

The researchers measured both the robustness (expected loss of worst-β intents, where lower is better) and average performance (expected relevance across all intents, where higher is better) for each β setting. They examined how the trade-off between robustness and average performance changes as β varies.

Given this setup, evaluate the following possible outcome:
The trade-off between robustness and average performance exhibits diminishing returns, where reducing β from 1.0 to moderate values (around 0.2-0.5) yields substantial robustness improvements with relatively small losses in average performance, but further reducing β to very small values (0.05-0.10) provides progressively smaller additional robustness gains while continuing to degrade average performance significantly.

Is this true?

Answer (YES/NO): NO